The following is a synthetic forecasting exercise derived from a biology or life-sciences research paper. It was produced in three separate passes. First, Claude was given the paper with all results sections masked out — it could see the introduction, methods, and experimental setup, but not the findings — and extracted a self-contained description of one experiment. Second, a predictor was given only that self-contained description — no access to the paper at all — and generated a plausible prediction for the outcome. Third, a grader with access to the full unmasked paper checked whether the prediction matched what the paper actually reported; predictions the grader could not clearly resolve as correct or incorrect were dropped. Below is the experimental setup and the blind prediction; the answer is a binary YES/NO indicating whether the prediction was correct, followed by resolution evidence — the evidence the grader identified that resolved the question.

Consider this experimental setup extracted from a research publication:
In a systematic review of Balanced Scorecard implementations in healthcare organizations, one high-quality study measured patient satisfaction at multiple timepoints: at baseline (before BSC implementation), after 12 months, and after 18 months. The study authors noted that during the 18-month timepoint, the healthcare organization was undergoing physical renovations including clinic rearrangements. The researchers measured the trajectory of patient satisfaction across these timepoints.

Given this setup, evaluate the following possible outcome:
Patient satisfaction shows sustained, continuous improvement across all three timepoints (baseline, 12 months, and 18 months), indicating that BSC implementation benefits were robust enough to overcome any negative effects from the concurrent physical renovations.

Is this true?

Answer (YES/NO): NO